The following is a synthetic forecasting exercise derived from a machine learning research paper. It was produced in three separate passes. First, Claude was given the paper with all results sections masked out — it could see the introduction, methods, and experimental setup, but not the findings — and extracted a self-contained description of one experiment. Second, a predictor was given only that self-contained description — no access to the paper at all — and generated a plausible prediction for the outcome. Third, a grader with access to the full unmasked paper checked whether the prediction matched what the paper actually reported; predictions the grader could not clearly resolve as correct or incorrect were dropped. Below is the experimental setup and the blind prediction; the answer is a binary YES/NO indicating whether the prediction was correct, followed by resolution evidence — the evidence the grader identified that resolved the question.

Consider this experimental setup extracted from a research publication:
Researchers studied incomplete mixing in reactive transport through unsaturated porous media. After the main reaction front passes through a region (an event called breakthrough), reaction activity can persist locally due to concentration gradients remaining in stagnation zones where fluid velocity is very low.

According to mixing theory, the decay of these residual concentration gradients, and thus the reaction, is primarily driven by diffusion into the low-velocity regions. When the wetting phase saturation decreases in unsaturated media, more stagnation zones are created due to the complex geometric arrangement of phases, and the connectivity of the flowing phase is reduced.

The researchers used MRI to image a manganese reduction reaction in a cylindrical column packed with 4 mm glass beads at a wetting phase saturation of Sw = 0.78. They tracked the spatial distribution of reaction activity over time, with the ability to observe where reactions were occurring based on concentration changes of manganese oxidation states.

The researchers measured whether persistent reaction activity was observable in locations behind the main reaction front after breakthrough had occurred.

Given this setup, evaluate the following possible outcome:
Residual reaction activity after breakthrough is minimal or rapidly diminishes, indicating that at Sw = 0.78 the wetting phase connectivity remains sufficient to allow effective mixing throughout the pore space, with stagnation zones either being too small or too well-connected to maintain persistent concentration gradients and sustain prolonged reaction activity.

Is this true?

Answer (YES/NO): NO